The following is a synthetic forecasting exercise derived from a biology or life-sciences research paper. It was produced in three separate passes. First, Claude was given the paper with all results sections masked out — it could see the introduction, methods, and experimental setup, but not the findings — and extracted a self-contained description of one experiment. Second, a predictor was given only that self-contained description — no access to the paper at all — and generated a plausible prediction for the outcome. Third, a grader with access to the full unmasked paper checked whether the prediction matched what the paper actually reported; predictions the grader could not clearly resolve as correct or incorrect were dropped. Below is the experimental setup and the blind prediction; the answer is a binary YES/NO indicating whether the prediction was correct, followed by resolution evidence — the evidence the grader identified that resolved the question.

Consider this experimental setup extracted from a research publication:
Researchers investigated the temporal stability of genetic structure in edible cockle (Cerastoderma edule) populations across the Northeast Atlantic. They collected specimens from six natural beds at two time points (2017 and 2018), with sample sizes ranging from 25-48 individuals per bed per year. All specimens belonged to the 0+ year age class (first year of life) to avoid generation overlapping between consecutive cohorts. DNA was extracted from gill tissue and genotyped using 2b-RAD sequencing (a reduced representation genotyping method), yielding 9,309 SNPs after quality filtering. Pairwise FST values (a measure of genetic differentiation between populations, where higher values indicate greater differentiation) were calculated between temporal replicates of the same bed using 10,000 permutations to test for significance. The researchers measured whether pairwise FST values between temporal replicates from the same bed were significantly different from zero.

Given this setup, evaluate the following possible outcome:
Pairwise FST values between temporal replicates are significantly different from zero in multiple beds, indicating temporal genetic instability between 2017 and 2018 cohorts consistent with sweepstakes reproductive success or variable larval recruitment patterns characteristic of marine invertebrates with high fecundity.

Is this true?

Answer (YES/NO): NO